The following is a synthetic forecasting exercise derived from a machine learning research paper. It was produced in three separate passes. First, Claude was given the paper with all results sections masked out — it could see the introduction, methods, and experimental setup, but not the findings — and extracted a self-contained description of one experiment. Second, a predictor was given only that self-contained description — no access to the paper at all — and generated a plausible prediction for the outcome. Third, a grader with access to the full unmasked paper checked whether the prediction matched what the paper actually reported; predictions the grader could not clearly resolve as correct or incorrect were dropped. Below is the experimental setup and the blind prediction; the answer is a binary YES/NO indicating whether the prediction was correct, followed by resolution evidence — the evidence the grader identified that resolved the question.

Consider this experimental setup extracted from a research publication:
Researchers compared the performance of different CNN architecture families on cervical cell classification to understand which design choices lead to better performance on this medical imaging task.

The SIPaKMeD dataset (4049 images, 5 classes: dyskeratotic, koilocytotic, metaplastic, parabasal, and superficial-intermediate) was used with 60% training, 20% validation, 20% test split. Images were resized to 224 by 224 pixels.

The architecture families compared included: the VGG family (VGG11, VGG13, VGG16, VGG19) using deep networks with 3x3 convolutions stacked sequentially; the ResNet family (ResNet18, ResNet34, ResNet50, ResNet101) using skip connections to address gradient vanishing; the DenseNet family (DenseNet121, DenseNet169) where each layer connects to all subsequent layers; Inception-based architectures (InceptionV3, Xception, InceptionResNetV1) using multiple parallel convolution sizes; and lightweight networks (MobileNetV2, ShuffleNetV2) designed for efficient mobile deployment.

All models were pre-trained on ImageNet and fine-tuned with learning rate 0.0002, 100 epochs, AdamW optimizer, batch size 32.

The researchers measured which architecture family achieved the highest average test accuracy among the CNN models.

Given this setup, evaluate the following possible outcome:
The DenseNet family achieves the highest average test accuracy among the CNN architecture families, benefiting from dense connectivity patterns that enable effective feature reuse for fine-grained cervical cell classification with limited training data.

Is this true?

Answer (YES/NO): YES